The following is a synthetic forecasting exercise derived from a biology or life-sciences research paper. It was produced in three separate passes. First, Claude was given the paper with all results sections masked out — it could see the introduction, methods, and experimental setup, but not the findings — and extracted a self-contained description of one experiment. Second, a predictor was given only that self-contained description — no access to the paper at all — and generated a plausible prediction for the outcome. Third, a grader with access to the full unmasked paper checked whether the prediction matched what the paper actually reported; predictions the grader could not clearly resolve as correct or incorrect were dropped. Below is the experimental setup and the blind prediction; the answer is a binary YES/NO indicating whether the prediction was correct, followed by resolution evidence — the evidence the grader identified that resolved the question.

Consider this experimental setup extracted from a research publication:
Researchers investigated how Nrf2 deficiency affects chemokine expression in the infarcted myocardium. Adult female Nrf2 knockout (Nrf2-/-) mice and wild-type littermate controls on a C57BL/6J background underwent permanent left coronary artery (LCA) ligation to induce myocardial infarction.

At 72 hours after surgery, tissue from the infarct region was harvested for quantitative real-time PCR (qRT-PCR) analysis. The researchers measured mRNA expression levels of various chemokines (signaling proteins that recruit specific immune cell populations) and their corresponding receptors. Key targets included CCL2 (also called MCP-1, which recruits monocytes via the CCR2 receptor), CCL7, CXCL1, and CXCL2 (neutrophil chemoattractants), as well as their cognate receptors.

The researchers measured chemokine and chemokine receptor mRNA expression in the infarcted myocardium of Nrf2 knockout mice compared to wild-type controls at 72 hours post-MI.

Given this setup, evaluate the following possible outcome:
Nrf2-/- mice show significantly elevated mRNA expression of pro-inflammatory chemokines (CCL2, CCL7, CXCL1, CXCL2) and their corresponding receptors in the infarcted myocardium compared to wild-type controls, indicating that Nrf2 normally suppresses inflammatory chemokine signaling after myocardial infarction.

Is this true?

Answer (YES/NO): NO